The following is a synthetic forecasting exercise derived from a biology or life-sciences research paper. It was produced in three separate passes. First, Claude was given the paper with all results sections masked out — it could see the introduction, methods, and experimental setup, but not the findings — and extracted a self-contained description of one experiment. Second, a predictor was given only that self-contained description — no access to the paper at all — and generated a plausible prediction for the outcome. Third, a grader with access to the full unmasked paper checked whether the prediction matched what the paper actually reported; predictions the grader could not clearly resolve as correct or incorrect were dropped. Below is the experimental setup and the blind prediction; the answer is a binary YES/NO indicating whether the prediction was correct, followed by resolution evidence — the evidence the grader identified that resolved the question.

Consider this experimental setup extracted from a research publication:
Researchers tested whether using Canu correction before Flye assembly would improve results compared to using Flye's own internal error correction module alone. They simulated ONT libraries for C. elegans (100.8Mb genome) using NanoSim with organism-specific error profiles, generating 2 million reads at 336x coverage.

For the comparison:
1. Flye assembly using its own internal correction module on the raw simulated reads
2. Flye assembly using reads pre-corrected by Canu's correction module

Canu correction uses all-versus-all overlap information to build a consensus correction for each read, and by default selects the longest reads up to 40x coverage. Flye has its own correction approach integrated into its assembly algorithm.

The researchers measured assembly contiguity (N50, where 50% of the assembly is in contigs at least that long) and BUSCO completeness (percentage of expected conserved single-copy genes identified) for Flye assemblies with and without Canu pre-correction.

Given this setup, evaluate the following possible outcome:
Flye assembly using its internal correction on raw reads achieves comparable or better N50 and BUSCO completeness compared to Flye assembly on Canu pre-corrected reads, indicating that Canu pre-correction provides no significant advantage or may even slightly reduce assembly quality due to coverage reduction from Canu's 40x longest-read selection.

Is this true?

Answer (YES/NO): NO